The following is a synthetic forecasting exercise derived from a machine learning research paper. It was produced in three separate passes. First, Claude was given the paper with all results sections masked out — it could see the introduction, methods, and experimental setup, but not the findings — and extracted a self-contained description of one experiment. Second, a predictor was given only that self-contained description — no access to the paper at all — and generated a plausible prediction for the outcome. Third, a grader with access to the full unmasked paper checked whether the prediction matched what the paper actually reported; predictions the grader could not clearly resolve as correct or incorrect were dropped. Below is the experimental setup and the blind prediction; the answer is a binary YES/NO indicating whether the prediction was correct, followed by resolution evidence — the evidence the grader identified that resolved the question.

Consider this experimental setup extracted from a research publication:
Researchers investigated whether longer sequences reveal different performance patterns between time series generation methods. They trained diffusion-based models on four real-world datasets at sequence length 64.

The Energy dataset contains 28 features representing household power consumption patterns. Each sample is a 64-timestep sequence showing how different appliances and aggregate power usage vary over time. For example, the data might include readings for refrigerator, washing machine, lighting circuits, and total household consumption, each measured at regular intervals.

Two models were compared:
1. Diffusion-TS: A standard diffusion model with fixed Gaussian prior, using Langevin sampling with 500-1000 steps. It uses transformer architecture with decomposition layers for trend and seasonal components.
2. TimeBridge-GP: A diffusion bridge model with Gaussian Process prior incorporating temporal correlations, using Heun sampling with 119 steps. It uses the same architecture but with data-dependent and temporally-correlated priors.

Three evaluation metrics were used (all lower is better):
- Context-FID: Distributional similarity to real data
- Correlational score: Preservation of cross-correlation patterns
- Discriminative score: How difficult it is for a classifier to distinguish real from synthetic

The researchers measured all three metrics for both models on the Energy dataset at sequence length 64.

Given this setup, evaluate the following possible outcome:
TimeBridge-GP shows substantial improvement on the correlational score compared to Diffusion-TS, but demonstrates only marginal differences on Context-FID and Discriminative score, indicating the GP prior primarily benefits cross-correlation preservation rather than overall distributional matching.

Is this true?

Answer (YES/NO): NO